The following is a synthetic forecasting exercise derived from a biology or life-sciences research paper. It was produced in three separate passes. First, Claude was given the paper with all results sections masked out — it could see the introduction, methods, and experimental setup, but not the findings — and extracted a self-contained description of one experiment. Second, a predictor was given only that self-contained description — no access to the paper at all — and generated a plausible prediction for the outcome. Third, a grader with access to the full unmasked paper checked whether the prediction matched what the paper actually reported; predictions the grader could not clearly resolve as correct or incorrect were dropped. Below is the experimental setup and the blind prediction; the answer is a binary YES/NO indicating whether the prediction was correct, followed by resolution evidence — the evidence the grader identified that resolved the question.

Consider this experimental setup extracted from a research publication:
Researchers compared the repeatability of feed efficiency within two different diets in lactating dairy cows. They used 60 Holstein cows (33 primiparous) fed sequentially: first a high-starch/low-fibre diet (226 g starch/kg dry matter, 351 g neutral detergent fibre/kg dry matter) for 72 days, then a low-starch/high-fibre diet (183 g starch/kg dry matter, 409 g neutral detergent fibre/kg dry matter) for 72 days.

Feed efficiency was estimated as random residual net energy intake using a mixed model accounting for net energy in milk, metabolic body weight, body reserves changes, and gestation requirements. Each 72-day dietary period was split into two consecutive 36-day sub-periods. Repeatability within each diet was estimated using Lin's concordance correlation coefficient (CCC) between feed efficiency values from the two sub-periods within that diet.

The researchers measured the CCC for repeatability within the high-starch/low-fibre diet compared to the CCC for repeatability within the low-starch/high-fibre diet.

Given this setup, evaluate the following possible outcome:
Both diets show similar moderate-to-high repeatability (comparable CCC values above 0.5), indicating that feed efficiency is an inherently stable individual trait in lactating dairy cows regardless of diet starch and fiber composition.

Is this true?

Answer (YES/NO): NO